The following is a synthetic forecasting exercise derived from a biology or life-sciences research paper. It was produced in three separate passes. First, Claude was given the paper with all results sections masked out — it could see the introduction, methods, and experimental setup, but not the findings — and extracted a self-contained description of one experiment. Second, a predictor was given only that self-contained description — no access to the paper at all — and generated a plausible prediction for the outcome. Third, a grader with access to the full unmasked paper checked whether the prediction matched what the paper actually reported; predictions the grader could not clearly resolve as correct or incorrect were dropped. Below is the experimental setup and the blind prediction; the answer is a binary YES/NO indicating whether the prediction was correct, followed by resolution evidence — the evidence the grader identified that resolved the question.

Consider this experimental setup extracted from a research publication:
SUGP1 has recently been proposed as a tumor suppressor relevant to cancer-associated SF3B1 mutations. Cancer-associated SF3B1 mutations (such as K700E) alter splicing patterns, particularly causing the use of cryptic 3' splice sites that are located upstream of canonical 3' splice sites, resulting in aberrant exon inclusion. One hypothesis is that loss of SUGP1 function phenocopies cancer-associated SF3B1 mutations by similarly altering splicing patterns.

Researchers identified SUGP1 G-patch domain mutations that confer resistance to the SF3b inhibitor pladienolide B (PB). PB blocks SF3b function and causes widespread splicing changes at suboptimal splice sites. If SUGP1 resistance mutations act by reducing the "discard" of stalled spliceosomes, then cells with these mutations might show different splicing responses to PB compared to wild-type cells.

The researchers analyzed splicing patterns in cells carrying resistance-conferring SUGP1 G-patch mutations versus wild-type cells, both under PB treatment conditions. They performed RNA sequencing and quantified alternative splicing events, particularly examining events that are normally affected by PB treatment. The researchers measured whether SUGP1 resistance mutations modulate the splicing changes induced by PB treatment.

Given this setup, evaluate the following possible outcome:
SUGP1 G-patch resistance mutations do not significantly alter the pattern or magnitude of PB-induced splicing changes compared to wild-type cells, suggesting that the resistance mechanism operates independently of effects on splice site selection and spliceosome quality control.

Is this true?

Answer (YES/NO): NO